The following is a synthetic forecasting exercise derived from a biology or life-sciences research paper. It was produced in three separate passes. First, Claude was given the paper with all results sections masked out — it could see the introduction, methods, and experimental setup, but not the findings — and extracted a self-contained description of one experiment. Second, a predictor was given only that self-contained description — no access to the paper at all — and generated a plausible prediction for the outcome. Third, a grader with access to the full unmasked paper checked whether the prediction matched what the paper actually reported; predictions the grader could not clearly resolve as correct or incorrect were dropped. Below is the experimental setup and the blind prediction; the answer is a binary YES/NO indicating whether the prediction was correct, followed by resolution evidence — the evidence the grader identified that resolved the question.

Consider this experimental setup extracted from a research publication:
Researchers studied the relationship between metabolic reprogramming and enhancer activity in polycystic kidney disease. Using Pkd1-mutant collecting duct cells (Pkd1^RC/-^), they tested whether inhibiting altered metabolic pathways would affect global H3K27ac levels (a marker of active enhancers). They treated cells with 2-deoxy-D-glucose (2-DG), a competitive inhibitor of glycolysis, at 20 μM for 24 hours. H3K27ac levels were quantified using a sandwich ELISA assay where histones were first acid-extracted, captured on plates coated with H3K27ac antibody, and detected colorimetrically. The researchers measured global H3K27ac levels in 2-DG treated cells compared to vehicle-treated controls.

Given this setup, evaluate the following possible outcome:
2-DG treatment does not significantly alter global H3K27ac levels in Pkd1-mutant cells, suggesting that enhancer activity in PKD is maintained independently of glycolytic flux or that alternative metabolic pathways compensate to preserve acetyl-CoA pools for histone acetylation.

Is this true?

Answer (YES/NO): NO